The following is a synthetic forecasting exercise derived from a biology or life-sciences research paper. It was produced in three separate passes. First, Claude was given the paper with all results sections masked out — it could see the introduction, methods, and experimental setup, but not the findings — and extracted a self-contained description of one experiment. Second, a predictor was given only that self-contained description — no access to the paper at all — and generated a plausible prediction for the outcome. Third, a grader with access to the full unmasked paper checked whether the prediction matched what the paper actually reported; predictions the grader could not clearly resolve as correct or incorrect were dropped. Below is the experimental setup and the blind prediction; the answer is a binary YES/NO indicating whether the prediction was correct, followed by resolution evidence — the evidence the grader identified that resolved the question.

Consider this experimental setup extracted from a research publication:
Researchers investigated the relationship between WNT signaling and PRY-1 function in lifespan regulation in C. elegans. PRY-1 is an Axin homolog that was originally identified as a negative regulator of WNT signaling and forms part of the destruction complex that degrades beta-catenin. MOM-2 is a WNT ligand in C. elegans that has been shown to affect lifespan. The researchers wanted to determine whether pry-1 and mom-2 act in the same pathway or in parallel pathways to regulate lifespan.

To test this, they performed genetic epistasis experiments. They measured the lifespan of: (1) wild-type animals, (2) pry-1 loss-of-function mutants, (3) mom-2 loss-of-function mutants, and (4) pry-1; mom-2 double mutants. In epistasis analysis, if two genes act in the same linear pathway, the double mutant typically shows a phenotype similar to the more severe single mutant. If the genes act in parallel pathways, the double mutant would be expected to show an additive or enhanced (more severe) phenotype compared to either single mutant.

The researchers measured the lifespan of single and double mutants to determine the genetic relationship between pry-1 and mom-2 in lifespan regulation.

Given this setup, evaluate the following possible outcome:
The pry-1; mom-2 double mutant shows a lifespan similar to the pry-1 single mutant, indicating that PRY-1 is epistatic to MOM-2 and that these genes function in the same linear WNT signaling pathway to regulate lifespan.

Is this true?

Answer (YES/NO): NO